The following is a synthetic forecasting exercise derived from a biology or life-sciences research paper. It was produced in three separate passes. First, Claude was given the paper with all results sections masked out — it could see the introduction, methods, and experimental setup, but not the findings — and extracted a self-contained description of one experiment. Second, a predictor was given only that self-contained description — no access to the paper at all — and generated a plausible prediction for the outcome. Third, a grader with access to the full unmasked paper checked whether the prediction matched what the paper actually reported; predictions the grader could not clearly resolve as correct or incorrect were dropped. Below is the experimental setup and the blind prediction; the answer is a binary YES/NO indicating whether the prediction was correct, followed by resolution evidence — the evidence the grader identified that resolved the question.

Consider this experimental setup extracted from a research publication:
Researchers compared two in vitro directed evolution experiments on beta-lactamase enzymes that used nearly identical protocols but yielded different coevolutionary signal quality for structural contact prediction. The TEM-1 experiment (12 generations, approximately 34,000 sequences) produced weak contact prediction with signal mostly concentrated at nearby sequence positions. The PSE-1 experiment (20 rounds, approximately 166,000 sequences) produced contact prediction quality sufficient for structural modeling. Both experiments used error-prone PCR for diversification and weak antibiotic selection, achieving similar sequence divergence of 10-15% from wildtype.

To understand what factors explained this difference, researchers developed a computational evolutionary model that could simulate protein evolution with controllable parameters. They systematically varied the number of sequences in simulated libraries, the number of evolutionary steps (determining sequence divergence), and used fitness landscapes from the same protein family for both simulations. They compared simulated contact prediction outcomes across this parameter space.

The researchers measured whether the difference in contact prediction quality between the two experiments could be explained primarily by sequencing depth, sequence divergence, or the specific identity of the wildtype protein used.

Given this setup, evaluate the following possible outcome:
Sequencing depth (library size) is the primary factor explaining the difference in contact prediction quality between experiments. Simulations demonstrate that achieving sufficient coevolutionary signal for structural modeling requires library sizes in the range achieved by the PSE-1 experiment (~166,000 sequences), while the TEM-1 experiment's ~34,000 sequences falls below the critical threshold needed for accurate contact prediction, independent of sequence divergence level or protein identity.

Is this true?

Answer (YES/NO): NO